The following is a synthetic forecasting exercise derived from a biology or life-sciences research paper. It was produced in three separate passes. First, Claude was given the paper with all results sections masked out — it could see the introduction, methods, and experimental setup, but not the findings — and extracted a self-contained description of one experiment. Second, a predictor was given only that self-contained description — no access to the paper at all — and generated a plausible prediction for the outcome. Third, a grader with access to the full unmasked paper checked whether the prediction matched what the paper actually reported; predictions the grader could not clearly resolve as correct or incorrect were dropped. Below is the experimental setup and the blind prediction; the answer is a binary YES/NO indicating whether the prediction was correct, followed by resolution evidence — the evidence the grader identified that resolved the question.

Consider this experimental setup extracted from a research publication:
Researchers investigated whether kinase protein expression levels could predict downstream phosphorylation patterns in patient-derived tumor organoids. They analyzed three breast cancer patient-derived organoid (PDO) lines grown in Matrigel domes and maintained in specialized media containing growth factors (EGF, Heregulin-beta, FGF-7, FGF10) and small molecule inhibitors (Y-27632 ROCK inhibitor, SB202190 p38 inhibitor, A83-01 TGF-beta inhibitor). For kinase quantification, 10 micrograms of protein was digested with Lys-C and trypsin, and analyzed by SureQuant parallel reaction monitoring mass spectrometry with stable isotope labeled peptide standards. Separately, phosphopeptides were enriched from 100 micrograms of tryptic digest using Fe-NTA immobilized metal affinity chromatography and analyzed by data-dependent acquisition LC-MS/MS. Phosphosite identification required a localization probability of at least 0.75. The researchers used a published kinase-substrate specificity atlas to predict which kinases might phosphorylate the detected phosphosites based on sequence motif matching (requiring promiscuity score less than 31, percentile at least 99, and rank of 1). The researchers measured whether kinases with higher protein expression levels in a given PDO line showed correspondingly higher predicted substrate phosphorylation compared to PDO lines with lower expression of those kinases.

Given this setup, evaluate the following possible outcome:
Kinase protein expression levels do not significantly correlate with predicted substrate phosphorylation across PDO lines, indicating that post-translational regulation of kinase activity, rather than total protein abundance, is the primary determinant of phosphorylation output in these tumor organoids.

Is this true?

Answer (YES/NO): NO